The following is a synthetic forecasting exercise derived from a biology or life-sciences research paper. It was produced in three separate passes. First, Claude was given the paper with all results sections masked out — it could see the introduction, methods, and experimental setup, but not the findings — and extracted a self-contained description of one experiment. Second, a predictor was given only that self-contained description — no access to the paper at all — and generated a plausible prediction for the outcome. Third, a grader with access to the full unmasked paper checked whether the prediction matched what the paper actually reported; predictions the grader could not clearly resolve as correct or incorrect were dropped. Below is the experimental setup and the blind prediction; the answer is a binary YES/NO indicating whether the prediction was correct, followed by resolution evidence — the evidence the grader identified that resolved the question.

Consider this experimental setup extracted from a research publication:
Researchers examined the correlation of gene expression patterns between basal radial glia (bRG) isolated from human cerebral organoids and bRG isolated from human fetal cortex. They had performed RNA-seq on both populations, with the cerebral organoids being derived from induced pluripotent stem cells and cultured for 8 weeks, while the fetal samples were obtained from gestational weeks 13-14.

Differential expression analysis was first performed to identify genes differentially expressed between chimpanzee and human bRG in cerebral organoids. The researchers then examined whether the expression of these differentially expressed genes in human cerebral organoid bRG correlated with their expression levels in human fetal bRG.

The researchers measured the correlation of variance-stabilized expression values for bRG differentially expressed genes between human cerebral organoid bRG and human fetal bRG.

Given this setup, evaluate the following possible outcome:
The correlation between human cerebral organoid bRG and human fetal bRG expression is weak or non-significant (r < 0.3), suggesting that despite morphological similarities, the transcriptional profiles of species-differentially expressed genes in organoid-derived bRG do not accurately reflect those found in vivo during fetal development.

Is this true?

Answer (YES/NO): NO